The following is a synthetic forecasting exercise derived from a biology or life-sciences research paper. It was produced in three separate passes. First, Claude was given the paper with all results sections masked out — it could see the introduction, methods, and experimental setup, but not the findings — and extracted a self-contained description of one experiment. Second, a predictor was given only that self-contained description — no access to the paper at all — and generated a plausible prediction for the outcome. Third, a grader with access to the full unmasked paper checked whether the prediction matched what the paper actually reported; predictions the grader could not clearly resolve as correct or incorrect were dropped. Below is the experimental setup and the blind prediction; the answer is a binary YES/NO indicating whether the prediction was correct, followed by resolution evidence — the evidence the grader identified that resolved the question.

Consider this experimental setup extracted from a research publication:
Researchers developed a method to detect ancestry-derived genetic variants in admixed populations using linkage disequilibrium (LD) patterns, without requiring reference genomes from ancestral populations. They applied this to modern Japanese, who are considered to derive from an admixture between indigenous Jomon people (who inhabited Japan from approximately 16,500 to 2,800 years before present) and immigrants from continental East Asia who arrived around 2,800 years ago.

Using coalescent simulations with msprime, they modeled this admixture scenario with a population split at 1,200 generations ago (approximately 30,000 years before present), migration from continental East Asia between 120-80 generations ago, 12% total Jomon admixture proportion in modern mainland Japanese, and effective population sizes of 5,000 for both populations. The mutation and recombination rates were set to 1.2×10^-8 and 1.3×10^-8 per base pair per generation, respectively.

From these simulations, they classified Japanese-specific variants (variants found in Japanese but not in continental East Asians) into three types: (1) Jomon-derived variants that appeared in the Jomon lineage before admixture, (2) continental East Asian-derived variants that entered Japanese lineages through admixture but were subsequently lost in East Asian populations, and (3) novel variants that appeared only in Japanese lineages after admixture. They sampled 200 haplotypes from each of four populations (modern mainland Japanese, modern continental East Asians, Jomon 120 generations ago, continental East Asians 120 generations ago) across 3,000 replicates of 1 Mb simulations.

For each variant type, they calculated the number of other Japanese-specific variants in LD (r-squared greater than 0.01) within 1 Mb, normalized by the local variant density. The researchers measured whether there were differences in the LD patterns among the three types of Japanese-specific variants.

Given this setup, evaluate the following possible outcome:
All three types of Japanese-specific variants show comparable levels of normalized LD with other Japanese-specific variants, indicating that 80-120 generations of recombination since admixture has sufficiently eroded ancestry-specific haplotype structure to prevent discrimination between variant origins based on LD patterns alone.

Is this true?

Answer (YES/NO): NO